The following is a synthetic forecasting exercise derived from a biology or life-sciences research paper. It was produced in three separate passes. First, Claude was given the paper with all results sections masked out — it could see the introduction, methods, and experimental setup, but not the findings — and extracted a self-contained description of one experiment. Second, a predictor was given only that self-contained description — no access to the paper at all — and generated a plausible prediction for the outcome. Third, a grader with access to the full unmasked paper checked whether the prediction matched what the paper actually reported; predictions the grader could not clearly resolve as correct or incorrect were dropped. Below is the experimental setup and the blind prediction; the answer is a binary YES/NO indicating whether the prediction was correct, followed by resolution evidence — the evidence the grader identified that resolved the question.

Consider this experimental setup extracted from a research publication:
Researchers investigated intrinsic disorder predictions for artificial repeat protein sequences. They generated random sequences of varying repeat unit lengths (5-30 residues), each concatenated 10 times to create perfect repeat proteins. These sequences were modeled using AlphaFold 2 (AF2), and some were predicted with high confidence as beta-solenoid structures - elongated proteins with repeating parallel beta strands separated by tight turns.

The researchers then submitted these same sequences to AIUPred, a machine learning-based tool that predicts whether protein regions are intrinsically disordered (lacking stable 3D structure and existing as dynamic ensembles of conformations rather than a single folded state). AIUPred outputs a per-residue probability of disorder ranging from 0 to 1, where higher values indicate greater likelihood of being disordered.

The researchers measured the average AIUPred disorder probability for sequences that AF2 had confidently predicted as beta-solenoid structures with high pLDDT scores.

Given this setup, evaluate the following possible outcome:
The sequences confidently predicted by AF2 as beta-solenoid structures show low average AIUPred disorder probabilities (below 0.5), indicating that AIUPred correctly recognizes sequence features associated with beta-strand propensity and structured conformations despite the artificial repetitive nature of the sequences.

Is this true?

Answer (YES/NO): NO